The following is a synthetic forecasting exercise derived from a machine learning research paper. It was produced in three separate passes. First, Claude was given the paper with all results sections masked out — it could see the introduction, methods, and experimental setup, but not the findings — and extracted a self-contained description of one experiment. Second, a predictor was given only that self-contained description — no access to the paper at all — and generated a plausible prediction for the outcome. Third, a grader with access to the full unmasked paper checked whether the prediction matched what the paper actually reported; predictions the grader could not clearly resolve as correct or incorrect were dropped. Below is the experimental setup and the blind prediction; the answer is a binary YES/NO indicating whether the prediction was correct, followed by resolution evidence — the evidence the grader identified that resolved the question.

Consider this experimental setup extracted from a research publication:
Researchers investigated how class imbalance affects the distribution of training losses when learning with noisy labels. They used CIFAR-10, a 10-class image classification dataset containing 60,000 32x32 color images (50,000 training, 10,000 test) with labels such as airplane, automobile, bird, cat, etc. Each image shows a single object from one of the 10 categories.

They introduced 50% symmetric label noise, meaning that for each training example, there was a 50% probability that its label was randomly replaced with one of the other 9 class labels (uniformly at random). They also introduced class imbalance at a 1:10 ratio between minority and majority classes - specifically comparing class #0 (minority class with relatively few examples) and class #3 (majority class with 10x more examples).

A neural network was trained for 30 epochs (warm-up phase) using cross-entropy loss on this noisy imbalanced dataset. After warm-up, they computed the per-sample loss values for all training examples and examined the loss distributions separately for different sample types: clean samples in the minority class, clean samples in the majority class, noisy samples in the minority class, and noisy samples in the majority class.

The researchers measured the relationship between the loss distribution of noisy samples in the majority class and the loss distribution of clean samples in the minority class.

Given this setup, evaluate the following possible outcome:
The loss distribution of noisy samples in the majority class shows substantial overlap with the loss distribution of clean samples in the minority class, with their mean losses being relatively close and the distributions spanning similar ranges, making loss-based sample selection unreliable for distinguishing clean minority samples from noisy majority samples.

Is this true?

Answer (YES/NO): YES